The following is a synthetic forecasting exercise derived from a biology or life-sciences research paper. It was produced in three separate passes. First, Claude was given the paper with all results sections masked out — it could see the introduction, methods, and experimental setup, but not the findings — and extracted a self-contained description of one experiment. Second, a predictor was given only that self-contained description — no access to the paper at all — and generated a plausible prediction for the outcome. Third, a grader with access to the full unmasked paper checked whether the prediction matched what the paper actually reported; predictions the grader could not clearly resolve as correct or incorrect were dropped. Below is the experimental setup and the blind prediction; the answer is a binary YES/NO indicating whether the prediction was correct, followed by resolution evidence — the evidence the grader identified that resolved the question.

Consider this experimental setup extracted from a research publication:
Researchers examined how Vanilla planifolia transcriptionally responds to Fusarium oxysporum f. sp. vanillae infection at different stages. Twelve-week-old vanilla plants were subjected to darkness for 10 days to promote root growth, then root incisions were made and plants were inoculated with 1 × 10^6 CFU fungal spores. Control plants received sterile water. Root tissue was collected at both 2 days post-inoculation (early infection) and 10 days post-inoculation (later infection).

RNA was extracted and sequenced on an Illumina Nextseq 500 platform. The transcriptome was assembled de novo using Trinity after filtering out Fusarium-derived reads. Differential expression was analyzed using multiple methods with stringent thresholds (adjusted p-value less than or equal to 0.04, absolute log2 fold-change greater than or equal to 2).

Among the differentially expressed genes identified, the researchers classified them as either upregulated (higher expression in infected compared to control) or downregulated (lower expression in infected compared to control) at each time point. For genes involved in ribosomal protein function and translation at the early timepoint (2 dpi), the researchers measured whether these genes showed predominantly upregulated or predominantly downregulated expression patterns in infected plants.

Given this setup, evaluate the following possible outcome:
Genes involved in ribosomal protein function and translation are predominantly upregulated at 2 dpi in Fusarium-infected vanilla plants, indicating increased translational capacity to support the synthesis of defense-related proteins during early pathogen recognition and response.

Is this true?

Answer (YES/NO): YES